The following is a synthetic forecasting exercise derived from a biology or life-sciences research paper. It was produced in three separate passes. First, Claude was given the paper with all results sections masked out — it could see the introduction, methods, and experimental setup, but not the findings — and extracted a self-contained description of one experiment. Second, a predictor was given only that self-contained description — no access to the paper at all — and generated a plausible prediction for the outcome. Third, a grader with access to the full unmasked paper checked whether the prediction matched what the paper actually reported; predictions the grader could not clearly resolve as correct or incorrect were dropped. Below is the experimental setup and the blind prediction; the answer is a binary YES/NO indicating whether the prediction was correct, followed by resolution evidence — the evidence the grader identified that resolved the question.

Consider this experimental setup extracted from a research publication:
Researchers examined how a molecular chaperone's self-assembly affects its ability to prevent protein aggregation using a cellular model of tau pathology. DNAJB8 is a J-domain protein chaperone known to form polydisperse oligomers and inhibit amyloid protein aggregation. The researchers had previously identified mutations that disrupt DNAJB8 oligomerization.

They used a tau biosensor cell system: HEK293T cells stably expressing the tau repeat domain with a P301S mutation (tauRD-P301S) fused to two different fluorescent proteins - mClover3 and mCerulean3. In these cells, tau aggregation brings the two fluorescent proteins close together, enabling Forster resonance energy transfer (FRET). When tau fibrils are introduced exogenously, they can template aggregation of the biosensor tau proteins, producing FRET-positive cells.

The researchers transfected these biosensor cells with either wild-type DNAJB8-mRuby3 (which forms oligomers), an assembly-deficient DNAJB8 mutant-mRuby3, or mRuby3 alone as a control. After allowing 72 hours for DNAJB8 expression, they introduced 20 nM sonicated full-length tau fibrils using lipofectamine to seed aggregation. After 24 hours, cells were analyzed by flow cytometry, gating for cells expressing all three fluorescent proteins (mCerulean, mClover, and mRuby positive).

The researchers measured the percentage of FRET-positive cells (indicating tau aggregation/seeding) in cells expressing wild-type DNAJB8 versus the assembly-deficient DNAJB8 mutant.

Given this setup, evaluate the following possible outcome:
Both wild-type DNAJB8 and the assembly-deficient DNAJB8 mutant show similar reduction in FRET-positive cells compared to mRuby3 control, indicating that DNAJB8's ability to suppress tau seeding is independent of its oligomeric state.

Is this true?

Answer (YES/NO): YES